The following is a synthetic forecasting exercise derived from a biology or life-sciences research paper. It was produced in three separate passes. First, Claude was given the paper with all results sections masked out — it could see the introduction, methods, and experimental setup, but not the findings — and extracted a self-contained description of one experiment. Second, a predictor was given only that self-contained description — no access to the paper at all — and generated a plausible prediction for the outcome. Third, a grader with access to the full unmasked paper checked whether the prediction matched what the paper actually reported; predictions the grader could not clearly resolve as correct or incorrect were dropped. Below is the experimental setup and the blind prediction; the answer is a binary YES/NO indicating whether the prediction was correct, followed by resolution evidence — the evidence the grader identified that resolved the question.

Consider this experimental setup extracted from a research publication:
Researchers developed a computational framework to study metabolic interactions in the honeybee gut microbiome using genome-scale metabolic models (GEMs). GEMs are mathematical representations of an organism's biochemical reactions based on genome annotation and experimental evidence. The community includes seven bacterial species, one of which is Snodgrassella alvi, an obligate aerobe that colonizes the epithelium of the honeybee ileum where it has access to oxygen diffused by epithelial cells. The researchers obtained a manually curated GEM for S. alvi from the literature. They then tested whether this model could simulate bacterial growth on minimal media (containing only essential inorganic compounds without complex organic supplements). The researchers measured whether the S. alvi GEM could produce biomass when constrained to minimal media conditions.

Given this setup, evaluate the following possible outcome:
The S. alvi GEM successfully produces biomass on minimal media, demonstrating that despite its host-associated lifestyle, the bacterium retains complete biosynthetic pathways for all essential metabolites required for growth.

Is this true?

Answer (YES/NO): NO